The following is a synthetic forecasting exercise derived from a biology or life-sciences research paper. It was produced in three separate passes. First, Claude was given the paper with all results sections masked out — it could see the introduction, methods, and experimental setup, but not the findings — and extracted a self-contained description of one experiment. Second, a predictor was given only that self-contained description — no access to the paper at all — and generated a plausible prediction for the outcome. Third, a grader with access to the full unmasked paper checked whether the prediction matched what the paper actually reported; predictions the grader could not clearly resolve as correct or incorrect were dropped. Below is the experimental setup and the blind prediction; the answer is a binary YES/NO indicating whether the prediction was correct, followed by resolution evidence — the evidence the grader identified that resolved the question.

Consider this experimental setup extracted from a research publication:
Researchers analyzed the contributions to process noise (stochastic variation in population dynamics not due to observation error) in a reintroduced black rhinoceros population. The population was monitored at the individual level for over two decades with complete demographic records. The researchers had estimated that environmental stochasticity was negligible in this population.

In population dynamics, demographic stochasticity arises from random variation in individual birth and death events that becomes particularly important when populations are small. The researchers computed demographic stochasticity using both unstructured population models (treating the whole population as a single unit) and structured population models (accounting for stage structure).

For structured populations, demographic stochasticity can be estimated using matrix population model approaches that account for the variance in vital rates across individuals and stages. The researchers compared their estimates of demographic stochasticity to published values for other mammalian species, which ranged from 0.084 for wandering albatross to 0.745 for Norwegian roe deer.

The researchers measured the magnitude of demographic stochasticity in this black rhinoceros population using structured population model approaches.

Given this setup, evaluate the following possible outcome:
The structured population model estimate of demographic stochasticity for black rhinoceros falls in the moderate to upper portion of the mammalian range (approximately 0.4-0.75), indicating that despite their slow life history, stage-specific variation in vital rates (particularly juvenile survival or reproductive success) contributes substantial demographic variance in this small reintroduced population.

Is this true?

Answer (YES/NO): NO